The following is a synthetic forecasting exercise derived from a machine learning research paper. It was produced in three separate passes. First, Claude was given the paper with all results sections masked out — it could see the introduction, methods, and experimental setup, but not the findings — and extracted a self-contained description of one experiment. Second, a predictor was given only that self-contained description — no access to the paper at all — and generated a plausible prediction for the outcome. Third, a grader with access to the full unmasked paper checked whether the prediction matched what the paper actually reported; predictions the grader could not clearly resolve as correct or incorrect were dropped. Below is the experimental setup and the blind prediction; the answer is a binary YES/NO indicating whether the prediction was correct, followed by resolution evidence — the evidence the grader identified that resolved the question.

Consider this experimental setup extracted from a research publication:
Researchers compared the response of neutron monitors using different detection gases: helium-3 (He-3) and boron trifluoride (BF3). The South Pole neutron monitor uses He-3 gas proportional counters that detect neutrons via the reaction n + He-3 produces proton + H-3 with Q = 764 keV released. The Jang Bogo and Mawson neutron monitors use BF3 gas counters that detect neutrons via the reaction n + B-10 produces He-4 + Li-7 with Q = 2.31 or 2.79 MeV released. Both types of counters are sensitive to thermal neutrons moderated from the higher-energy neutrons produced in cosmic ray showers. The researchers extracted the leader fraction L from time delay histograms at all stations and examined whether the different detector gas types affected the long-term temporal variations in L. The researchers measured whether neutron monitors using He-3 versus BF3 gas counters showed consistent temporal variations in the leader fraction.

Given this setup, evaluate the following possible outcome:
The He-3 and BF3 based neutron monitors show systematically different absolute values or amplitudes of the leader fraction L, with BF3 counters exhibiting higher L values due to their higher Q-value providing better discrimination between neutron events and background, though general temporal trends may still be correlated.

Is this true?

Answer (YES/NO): NO